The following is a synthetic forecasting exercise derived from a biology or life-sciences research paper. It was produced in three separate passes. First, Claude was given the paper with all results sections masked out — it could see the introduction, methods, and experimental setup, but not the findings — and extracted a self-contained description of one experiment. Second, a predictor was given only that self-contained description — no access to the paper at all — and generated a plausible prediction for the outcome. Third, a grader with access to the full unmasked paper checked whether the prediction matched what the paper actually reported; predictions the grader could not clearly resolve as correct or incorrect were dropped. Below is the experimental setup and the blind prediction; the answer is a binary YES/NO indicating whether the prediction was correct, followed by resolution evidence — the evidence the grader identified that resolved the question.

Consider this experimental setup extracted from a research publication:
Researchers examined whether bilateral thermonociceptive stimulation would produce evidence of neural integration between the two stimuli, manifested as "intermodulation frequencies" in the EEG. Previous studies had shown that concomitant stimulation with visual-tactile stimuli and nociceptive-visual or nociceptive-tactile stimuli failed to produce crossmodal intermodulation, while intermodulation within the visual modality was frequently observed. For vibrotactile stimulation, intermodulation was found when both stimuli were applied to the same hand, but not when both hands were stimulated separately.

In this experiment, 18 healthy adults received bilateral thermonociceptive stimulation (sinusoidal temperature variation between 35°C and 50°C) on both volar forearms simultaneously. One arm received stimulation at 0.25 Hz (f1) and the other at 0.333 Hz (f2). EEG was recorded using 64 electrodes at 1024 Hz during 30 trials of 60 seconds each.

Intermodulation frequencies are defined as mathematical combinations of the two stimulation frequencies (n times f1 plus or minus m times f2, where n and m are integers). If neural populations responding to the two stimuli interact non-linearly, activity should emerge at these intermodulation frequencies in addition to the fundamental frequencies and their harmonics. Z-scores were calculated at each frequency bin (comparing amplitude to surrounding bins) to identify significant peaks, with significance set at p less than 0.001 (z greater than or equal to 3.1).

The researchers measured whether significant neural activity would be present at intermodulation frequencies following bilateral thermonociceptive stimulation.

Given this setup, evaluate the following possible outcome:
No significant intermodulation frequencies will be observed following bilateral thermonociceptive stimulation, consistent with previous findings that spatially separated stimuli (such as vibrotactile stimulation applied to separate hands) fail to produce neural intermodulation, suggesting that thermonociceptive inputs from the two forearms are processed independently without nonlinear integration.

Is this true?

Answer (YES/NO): NO